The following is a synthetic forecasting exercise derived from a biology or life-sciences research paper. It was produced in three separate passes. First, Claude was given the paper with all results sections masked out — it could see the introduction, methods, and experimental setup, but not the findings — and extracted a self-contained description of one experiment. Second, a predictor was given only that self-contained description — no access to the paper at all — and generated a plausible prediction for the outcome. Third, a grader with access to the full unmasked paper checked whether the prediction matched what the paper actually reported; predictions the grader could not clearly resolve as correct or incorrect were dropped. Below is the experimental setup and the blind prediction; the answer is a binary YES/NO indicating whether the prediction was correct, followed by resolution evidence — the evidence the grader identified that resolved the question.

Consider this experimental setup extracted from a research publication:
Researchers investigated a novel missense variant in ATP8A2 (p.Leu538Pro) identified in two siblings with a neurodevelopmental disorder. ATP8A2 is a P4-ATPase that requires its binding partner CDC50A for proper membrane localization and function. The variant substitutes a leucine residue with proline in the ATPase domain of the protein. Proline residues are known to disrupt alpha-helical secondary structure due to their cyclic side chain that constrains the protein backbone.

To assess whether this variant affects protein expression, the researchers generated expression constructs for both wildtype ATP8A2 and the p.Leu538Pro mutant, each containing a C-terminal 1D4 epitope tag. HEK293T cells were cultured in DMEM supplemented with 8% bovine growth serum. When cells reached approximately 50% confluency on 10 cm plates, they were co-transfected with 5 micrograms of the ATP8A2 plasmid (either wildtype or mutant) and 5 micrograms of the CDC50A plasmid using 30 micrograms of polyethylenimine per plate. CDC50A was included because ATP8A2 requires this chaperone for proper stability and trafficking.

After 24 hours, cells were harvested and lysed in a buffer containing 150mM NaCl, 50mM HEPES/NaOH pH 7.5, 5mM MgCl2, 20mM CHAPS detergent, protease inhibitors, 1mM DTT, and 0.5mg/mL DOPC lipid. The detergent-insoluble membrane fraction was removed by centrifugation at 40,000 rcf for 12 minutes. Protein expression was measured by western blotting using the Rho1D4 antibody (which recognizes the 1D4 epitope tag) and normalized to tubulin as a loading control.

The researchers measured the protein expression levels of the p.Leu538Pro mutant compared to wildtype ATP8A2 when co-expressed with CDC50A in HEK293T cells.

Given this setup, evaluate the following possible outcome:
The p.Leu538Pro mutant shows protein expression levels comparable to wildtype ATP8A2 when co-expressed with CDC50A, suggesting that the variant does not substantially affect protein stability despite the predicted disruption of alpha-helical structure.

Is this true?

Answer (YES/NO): NO